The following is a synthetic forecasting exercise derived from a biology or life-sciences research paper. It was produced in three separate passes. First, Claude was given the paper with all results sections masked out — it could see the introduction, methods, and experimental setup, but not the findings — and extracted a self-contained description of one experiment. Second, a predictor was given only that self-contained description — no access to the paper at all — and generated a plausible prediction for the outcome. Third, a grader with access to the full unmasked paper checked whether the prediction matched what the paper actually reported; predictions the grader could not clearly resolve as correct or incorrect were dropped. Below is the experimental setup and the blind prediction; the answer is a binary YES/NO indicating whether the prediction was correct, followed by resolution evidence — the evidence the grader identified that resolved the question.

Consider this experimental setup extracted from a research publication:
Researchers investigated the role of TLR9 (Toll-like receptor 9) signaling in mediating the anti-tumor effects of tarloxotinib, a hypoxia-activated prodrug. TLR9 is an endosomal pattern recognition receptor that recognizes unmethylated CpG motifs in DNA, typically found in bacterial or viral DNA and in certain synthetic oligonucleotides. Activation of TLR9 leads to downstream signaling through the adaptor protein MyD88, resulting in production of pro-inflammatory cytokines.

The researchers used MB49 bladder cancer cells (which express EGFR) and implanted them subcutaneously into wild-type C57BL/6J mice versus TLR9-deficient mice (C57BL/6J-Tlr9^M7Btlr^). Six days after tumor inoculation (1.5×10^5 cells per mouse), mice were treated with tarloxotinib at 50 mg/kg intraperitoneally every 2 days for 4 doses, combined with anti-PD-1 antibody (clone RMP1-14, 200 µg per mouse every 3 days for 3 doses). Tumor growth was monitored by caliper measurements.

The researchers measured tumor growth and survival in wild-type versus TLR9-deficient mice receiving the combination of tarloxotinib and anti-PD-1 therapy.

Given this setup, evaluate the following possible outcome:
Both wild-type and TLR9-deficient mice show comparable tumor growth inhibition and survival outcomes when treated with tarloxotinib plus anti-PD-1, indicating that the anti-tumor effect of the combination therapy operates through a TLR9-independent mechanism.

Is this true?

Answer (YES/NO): NO